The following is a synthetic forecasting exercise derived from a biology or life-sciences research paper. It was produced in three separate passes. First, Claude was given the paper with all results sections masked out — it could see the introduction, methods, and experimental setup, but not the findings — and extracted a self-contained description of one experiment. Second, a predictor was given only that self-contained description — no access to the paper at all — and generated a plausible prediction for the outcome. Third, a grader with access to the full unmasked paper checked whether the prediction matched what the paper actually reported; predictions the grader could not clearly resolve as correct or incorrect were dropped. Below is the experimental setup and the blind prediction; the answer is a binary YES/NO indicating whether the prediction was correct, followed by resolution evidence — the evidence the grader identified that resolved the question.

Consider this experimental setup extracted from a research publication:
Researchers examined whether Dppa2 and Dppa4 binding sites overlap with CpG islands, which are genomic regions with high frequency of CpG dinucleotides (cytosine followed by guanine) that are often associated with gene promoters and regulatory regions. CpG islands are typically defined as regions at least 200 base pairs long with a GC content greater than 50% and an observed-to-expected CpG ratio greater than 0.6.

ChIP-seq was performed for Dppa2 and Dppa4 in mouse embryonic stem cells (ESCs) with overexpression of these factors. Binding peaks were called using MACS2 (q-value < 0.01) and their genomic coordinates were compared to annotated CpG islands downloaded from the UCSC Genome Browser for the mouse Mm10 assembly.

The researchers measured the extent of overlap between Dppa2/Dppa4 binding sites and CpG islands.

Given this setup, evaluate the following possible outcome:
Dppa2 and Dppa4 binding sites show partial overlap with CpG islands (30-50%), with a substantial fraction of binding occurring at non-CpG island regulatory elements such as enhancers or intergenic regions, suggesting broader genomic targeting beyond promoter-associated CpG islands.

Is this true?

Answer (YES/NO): NO